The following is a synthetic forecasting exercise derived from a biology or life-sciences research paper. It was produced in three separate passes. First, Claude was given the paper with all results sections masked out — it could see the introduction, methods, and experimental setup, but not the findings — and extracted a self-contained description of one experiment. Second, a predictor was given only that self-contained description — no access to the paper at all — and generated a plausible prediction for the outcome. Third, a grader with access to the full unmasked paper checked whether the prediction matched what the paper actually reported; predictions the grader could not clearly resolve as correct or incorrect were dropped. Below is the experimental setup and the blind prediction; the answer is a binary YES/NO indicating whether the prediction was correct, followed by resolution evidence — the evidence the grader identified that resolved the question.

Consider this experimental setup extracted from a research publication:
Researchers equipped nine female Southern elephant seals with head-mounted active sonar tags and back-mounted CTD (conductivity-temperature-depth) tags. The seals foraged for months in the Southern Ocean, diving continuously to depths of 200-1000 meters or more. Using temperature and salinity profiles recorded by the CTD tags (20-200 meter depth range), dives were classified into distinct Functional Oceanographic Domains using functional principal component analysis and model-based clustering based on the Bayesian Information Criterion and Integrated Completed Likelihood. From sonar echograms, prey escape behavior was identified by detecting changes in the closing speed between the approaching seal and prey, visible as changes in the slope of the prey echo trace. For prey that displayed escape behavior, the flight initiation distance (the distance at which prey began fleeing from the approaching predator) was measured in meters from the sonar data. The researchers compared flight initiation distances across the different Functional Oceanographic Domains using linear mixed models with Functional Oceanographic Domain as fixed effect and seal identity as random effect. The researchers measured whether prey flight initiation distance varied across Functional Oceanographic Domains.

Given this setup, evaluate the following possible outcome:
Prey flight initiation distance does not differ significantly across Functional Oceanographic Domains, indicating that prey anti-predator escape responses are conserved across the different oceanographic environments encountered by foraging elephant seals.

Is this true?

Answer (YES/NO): NO